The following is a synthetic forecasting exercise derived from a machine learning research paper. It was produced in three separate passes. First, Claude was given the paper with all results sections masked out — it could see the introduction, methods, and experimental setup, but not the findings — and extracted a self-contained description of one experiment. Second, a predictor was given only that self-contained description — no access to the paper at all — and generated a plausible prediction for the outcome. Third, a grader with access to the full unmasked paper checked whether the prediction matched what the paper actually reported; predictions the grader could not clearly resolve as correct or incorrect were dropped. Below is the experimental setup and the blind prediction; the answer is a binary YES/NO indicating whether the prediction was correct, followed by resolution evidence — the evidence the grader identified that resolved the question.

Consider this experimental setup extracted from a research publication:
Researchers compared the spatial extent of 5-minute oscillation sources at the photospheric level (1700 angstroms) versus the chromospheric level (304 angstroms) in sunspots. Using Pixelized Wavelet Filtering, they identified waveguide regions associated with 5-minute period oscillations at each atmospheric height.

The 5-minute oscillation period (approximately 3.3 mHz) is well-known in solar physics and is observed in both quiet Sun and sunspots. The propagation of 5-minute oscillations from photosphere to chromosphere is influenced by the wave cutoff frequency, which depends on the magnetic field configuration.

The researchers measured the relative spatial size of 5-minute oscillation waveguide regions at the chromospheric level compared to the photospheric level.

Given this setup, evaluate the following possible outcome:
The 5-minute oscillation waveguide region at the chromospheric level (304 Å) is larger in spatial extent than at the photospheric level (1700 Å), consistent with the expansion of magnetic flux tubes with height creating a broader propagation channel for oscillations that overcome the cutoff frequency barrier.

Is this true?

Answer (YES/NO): NO